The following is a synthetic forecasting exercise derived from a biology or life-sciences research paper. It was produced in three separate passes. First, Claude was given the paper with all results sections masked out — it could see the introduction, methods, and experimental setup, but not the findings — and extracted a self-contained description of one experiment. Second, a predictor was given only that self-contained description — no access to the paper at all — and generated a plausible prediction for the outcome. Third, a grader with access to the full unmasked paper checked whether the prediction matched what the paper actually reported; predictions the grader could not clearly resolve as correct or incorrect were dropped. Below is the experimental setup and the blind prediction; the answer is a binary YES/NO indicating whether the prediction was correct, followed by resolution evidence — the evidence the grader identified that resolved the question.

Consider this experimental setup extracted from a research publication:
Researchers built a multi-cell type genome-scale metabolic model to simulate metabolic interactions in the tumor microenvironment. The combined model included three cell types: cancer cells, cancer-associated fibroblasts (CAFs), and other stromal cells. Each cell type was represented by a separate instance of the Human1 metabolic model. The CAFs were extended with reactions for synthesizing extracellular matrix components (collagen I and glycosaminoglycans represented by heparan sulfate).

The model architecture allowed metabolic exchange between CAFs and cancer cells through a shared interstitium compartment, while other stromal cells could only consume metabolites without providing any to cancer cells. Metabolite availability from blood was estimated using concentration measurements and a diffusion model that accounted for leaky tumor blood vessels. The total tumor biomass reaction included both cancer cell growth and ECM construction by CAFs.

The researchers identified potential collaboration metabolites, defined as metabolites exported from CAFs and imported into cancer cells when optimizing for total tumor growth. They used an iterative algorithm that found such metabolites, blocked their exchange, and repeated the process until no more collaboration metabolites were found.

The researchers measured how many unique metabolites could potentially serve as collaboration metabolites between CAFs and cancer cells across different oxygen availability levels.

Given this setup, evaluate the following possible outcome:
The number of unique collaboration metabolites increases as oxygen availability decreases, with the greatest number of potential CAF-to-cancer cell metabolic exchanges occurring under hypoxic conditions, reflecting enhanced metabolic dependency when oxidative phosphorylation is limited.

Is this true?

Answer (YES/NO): NO